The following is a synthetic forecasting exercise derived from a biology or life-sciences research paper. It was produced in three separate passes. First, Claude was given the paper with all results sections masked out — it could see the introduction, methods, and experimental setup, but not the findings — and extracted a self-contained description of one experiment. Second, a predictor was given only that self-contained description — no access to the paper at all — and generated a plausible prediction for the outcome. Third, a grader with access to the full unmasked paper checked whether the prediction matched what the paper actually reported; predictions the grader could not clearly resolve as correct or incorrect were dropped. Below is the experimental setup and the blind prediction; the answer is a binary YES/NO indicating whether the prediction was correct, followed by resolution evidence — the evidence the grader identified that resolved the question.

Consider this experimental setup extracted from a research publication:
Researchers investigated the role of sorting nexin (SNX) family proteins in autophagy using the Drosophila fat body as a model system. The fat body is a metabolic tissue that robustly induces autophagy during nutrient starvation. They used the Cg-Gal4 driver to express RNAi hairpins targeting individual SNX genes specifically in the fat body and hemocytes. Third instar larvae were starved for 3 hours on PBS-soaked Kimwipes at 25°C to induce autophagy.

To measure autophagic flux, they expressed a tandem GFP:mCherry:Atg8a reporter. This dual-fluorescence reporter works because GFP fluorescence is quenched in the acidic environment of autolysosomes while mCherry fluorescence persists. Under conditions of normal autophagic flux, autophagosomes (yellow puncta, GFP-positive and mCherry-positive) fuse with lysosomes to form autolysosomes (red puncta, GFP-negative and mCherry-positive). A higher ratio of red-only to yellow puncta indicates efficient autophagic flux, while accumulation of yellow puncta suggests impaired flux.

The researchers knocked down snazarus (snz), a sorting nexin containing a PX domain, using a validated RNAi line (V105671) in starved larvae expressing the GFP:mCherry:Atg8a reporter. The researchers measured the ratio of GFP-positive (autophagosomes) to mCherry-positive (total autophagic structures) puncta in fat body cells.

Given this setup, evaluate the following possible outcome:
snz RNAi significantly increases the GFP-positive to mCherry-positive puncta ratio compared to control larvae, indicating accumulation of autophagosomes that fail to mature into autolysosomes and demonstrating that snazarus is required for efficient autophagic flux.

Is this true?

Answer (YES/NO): YES